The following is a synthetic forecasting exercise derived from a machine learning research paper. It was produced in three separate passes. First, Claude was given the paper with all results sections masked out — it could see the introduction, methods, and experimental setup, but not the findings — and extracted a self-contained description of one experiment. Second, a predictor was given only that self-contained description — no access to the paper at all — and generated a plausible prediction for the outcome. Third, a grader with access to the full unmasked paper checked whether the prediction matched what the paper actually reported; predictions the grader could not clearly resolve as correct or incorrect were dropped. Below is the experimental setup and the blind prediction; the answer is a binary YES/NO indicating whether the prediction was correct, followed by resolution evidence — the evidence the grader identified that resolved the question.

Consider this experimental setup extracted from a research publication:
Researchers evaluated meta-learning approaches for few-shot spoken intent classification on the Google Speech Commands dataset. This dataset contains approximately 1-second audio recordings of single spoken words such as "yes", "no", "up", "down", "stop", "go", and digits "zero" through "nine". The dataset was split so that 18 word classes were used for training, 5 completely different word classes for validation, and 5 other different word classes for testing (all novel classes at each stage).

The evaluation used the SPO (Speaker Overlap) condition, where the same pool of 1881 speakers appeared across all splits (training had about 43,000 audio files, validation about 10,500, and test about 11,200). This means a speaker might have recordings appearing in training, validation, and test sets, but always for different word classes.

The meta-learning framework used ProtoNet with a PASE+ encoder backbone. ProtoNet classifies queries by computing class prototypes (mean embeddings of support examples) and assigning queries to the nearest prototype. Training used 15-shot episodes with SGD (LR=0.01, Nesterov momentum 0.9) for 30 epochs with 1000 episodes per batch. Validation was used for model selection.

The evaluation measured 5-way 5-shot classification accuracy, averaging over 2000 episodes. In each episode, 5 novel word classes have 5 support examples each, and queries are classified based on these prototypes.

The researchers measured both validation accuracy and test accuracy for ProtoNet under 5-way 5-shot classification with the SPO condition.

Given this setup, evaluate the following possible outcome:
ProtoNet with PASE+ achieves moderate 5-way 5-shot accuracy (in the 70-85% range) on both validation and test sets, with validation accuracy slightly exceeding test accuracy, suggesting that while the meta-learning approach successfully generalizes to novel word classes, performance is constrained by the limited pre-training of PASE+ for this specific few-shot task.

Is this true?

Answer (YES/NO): NO